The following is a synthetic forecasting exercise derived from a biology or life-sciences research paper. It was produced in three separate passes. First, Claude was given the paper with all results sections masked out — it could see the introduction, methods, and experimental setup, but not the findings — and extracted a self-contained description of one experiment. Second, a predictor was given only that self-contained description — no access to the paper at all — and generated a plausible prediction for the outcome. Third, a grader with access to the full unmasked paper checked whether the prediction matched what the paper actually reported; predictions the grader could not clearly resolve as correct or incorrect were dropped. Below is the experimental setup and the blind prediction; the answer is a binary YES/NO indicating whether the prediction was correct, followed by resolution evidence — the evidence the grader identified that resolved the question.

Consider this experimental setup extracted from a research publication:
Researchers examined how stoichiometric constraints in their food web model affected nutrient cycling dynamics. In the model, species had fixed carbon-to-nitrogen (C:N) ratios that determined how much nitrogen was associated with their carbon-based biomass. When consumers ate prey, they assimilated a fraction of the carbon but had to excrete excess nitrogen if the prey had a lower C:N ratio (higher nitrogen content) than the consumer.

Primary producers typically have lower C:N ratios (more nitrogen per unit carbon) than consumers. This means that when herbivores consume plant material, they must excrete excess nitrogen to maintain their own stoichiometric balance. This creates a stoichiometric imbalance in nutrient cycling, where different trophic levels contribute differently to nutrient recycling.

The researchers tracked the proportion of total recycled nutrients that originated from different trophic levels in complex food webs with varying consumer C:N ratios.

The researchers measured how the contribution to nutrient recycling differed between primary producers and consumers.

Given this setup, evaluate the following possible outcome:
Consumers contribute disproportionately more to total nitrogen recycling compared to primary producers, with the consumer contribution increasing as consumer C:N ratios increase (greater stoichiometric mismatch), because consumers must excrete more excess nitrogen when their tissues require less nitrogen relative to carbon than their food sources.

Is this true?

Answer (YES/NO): NO